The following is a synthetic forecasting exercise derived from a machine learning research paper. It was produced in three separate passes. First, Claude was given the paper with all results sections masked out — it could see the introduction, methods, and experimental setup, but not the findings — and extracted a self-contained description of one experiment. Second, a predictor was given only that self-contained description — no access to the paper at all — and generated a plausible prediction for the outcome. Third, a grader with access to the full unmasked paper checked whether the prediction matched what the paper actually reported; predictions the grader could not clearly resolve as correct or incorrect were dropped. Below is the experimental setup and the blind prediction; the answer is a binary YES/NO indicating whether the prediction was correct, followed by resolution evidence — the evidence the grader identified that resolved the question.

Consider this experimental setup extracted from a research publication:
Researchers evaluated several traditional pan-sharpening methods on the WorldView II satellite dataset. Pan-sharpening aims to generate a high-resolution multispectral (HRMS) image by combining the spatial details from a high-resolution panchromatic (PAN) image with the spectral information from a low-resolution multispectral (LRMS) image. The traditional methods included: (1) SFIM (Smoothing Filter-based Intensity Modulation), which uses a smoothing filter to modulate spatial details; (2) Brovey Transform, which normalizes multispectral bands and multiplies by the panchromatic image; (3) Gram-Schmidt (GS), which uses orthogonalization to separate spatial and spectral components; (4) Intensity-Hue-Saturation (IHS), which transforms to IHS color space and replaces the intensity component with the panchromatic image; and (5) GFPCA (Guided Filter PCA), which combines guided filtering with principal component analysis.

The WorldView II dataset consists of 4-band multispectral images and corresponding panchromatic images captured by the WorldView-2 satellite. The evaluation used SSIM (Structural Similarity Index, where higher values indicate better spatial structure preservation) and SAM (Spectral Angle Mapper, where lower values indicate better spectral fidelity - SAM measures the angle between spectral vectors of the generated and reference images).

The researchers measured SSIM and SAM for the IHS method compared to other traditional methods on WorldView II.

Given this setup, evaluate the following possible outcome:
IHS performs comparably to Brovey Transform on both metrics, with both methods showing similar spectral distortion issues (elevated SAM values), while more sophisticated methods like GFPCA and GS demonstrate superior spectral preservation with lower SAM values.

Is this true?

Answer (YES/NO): NO